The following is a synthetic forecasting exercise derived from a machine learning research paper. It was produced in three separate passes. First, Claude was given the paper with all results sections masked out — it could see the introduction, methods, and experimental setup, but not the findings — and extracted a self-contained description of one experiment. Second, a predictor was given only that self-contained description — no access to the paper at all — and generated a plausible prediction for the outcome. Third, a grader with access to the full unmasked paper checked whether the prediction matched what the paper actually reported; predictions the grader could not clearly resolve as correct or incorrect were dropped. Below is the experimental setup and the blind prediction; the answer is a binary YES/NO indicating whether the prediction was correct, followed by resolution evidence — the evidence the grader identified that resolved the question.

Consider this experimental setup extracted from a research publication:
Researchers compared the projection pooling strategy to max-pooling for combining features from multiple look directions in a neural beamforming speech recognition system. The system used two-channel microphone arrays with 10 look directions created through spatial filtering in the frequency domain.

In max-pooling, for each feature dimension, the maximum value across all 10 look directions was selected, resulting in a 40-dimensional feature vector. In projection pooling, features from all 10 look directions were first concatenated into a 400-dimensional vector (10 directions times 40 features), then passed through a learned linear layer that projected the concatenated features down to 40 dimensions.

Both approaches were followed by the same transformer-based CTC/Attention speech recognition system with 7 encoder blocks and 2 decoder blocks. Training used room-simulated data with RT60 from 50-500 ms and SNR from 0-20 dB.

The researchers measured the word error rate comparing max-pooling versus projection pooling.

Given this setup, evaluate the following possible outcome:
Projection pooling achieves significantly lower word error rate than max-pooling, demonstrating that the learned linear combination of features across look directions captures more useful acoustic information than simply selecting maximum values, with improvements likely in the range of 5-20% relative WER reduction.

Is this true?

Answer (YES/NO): NO